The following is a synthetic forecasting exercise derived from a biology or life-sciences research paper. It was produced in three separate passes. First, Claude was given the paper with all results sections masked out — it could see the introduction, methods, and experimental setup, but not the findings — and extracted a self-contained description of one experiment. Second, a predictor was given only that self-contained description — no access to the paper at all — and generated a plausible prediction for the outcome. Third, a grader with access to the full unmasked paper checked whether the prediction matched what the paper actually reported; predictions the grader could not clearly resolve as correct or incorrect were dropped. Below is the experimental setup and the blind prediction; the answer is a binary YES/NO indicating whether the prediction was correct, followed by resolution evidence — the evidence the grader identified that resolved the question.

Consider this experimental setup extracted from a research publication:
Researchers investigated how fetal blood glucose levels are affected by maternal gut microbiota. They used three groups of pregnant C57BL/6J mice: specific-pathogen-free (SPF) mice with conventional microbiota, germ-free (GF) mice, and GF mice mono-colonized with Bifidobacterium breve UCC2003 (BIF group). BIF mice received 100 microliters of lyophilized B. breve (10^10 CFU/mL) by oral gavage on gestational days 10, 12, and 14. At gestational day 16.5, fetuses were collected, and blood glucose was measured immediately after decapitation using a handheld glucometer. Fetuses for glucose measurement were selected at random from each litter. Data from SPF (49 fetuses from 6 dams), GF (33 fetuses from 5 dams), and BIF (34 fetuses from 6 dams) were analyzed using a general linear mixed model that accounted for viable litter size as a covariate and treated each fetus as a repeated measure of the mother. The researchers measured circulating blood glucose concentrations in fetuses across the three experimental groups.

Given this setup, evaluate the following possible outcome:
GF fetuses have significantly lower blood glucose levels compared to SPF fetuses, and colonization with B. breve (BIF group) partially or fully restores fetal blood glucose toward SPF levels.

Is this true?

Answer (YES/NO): YES